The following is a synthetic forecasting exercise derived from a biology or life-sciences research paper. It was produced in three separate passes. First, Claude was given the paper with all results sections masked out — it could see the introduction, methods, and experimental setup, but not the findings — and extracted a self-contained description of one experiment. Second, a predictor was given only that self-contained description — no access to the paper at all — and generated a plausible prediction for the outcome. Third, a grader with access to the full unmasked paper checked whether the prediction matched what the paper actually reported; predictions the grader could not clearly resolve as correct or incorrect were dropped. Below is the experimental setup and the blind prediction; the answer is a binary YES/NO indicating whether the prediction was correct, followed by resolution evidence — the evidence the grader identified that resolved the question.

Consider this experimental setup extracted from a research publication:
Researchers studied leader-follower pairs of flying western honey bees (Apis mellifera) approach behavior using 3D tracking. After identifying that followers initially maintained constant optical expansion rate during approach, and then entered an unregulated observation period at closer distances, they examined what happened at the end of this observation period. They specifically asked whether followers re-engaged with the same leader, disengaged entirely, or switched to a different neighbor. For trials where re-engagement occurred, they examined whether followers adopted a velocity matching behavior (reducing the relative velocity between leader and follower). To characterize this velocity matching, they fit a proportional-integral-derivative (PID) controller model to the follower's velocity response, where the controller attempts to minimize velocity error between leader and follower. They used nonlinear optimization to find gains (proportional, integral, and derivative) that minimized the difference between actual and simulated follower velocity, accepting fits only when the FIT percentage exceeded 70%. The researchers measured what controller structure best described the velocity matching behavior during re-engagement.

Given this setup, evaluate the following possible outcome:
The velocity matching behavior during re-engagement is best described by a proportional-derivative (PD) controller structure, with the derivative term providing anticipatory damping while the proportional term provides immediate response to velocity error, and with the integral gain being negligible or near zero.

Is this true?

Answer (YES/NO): NO